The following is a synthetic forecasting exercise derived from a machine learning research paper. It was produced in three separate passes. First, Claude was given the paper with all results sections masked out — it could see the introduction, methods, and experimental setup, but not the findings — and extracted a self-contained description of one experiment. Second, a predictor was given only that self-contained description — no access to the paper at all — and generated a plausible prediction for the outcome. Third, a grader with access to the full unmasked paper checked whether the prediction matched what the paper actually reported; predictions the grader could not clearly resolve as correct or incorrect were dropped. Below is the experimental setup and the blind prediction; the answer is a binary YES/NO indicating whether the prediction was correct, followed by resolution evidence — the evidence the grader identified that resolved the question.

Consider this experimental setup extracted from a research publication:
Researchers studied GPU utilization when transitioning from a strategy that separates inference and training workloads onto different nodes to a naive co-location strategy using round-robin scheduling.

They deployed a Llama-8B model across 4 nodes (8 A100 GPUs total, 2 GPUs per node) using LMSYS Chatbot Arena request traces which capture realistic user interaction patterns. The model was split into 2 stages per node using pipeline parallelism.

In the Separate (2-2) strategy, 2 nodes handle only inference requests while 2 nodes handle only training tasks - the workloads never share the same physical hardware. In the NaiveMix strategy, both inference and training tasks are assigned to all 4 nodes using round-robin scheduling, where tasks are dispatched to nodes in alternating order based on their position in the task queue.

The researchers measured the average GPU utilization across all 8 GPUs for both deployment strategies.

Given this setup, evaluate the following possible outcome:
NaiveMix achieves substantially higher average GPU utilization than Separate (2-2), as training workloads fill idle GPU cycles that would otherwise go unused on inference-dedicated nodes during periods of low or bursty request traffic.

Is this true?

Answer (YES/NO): NO